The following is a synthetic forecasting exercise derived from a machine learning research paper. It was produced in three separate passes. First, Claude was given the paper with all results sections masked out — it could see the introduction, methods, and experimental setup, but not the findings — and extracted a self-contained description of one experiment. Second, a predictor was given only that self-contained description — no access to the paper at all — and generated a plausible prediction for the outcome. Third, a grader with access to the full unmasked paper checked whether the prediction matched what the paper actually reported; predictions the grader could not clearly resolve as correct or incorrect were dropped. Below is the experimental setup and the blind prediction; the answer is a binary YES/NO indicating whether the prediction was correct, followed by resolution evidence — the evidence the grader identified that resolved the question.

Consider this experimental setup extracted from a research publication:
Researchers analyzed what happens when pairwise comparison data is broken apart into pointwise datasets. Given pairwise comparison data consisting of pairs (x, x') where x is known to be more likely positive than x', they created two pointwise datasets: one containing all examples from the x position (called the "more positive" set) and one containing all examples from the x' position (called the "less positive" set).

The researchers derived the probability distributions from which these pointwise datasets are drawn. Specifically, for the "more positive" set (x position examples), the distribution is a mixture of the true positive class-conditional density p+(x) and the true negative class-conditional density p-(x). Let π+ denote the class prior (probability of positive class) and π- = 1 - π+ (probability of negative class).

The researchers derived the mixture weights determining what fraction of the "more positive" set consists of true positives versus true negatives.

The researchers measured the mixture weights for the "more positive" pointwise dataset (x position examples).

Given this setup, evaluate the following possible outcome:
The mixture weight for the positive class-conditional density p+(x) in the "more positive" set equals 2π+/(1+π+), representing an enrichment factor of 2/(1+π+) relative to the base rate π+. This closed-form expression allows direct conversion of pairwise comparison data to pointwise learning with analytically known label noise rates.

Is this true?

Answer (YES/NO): NO